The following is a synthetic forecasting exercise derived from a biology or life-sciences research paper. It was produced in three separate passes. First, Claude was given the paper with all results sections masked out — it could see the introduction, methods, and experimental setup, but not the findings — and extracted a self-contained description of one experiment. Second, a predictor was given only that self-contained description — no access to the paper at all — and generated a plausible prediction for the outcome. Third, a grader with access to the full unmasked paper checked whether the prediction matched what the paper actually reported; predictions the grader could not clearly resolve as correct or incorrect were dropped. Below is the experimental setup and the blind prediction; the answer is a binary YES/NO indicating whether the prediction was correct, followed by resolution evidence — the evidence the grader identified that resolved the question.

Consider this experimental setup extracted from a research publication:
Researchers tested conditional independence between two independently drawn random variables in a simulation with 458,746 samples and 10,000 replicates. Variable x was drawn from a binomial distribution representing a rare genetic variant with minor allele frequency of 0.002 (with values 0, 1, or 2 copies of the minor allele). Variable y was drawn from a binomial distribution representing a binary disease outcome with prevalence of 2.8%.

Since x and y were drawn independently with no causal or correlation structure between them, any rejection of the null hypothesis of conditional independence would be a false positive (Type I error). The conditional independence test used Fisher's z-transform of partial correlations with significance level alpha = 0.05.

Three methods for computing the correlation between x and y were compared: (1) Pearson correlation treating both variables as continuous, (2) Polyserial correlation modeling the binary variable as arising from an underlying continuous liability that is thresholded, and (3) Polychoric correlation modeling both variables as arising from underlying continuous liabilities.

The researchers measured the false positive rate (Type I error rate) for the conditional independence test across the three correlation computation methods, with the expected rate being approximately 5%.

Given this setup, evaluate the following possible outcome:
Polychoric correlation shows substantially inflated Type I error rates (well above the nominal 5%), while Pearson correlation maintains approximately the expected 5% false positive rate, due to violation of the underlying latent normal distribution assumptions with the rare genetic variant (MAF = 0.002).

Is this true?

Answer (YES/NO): NO